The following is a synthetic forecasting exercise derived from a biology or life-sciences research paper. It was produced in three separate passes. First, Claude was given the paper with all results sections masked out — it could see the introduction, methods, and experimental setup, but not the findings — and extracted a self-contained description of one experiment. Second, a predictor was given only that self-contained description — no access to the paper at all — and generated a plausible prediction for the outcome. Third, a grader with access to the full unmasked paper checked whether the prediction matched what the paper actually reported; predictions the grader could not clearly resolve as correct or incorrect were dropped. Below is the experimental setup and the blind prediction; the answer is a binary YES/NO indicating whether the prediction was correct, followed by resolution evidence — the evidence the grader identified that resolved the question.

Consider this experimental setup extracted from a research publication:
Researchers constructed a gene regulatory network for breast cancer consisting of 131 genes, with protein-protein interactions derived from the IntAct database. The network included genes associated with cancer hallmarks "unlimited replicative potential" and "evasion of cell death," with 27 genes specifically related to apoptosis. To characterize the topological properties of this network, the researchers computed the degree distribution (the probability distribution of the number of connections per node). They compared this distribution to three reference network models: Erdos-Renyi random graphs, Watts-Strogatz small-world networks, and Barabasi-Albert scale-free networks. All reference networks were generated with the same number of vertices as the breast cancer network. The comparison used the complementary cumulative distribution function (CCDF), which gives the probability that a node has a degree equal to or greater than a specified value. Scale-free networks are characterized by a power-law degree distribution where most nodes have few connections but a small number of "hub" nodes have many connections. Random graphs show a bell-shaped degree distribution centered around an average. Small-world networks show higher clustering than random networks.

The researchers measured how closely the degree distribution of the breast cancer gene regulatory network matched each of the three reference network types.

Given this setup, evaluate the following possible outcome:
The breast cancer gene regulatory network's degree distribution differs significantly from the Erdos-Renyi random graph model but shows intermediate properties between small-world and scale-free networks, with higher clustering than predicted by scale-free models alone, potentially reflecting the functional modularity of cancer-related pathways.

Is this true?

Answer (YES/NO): NO